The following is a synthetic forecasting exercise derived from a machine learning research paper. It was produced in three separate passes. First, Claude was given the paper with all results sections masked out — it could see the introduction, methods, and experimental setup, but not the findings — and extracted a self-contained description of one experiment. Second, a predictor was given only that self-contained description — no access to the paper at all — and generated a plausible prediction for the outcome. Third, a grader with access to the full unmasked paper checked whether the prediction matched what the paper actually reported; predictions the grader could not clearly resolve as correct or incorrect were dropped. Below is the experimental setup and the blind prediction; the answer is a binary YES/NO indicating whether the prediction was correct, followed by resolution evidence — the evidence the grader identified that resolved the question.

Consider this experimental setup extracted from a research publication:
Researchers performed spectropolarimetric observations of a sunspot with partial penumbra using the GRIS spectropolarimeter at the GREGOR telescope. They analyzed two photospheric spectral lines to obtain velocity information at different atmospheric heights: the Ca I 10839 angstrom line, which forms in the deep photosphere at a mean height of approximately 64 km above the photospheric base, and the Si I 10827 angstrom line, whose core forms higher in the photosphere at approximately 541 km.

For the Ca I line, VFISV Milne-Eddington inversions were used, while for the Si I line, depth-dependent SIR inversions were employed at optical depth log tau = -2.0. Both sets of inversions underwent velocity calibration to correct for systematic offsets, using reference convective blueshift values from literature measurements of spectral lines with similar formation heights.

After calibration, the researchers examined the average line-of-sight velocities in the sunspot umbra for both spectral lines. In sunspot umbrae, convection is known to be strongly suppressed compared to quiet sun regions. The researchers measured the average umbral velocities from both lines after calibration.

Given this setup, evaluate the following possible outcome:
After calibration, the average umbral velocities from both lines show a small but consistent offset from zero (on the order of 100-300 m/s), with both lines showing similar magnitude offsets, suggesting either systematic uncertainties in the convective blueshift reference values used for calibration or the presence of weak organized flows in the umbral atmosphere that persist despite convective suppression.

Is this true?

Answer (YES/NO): NO